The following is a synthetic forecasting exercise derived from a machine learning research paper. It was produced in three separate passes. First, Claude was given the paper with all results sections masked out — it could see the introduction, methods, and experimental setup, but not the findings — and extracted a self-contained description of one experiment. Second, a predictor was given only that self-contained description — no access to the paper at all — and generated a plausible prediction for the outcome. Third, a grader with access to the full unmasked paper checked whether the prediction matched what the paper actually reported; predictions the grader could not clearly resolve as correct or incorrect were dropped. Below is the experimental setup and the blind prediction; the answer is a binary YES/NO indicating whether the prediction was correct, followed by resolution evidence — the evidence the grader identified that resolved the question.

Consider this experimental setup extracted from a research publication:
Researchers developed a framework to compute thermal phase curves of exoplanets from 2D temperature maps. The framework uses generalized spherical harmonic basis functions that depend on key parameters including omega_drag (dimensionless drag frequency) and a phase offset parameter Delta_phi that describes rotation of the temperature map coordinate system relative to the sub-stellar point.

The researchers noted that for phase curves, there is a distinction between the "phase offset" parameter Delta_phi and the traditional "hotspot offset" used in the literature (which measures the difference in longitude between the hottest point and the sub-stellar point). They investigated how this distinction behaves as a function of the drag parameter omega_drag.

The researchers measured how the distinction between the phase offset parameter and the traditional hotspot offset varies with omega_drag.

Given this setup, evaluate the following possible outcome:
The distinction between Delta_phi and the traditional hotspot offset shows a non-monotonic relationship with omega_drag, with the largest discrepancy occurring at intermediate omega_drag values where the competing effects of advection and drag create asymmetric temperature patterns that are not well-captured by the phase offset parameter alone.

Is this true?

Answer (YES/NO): NO